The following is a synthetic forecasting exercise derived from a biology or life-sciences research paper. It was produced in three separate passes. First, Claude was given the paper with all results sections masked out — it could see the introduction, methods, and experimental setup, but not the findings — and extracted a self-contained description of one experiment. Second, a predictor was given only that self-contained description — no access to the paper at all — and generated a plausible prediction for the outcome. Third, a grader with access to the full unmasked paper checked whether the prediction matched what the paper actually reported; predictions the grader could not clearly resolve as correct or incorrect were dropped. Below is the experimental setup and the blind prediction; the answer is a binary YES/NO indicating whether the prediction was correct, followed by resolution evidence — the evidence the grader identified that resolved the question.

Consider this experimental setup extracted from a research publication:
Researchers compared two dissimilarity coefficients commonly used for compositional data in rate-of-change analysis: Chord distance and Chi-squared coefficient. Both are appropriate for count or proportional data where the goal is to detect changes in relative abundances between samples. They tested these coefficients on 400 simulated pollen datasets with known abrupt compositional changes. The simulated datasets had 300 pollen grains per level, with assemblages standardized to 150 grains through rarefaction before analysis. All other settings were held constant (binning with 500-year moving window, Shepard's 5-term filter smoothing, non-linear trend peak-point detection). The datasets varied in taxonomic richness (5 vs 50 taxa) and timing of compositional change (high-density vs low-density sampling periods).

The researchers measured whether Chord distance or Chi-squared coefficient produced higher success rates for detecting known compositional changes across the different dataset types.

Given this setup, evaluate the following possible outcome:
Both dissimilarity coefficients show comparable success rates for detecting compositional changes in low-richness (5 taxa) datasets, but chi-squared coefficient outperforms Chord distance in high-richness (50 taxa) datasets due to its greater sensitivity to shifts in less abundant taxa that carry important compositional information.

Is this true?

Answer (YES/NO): NO